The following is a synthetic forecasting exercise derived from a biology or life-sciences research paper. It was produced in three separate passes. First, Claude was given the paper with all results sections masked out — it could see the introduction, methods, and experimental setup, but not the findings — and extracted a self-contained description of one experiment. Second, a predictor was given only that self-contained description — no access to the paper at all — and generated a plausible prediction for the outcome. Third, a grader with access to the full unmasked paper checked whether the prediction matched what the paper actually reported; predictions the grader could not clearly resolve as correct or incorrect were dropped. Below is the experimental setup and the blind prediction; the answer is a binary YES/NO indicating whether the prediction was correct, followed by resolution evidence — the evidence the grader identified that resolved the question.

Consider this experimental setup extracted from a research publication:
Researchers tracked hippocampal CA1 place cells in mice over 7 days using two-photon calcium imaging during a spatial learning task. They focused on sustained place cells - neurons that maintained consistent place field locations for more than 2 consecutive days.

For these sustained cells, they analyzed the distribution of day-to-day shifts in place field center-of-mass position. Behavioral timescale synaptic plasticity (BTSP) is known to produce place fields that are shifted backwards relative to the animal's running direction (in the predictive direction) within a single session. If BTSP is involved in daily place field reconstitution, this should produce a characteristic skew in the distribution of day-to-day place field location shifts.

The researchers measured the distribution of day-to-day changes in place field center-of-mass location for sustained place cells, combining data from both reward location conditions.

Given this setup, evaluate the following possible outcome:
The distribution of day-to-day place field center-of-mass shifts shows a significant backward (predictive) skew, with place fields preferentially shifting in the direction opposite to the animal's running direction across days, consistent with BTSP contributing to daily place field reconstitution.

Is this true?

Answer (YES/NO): YES